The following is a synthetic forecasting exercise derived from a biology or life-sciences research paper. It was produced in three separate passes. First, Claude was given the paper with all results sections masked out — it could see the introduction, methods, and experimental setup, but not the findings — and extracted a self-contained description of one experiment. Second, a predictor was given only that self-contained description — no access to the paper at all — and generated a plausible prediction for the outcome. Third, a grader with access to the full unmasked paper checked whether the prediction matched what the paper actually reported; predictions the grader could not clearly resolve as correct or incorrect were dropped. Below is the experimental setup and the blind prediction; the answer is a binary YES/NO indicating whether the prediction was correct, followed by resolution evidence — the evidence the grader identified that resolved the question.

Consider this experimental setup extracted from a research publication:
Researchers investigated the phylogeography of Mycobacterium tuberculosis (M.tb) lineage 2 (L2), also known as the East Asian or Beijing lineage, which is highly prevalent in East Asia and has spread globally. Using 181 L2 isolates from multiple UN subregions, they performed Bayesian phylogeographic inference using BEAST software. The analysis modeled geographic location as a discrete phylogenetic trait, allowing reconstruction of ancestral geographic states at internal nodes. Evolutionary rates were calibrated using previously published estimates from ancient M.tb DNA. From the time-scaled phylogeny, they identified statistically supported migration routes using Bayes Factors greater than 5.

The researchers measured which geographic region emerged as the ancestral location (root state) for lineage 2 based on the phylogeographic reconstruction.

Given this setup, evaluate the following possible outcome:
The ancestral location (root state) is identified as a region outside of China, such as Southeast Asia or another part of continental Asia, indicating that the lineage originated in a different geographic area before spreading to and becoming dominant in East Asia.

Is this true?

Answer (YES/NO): YES